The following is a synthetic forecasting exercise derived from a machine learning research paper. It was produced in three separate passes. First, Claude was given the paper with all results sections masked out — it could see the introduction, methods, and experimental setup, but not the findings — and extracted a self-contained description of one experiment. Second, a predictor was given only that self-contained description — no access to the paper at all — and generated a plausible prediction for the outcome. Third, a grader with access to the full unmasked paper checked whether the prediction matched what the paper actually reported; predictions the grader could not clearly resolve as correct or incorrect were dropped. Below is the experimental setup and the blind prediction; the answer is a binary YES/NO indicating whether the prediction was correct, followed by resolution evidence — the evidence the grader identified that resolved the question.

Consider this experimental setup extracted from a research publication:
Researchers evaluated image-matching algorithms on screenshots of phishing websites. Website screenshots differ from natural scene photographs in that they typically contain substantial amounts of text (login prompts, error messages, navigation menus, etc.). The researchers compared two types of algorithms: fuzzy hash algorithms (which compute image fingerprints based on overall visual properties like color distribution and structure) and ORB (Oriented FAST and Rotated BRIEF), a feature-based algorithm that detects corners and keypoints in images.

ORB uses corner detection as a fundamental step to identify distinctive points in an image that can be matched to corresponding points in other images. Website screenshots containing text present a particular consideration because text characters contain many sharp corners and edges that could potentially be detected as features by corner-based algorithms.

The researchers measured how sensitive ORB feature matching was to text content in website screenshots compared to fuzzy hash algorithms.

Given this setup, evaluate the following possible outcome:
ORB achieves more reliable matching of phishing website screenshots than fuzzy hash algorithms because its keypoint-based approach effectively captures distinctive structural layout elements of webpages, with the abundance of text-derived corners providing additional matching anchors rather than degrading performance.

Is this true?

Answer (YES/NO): NO